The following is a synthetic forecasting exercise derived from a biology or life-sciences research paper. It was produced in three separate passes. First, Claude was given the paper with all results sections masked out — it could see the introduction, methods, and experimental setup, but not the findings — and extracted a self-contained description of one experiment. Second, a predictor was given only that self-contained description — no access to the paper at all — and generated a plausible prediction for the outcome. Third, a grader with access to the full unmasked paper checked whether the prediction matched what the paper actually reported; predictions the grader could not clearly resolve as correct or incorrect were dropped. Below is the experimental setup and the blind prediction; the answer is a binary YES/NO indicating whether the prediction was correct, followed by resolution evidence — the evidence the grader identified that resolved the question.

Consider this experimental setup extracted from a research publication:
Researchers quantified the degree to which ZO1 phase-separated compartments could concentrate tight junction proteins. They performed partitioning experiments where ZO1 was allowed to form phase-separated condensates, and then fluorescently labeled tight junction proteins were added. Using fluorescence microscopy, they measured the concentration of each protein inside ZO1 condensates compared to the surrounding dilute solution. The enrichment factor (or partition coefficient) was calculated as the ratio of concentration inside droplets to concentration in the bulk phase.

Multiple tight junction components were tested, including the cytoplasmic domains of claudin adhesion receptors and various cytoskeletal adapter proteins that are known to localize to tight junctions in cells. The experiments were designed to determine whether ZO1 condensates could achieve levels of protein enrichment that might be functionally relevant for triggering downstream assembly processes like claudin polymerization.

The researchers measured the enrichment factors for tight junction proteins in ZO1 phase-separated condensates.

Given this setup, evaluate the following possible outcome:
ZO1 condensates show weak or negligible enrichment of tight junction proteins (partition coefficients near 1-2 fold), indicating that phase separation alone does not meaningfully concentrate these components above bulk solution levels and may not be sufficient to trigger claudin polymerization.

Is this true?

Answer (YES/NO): NO